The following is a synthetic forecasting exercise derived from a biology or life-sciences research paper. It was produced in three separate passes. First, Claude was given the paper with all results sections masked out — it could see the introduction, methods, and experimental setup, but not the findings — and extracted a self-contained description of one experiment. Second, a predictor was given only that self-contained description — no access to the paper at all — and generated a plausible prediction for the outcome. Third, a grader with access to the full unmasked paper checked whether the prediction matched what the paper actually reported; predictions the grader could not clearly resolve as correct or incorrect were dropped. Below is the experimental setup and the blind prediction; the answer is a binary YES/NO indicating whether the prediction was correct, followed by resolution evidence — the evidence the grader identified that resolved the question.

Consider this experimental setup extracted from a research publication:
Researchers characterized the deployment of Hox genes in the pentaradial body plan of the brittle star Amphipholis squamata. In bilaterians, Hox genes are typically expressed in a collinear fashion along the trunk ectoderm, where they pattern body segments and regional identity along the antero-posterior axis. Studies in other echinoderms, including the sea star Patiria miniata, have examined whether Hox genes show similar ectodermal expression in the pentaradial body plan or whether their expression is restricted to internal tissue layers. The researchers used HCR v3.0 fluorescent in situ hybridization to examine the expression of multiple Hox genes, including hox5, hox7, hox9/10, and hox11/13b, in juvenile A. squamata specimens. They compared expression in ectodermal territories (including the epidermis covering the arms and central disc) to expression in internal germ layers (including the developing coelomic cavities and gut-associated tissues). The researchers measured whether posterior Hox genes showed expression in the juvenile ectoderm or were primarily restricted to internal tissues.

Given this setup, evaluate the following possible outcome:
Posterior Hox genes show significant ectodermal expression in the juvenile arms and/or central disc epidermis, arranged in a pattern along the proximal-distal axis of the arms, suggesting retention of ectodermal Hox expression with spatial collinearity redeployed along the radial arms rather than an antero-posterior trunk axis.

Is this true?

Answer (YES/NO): NO